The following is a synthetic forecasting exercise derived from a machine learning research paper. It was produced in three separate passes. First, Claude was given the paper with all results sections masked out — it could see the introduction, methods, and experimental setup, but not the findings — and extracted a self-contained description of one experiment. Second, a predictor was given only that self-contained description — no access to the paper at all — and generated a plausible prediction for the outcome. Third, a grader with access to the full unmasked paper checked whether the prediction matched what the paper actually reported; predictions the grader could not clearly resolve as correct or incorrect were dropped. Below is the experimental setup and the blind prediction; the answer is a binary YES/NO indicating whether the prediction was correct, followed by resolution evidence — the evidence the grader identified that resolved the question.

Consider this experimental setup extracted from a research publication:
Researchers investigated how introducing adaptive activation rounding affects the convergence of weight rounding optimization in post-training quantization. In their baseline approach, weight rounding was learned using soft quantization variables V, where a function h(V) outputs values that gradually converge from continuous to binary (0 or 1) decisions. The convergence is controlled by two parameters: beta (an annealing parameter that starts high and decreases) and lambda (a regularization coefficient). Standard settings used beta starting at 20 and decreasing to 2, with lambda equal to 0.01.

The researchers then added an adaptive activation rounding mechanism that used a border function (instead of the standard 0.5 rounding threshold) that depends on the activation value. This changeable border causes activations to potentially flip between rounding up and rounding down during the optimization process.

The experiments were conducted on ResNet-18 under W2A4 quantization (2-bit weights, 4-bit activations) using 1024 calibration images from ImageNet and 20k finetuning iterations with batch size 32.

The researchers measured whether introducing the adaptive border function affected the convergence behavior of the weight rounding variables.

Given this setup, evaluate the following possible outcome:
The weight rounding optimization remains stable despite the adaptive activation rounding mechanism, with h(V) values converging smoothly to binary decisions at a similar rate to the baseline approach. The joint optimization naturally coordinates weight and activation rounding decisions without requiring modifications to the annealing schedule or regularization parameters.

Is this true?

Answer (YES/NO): NO